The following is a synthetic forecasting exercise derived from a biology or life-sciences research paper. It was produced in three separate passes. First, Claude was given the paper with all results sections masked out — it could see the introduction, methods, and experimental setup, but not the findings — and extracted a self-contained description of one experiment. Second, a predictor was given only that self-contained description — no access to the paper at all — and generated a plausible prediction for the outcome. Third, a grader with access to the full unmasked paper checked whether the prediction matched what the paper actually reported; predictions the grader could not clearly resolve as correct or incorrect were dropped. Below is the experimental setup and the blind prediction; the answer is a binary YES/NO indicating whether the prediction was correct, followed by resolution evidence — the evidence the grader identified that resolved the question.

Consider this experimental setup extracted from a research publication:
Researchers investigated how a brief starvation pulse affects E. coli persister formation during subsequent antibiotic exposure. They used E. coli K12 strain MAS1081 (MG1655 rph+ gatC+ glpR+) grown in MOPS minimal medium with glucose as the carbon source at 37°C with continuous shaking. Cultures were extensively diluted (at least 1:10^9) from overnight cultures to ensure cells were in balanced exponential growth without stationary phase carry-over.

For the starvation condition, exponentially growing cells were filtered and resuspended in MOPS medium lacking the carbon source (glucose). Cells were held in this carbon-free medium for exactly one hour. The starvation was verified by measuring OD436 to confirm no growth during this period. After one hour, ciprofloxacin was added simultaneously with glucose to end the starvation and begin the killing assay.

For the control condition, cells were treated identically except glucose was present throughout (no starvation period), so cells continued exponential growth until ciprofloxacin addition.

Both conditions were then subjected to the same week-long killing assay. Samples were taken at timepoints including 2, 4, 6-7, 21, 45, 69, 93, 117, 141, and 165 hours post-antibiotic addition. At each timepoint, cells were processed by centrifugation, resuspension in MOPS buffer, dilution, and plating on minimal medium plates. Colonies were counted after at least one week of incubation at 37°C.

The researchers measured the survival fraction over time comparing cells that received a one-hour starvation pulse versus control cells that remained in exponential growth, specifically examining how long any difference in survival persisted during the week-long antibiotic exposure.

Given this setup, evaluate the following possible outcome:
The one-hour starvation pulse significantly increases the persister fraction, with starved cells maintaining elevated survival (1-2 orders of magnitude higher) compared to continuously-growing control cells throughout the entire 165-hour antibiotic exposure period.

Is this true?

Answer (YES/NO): NO